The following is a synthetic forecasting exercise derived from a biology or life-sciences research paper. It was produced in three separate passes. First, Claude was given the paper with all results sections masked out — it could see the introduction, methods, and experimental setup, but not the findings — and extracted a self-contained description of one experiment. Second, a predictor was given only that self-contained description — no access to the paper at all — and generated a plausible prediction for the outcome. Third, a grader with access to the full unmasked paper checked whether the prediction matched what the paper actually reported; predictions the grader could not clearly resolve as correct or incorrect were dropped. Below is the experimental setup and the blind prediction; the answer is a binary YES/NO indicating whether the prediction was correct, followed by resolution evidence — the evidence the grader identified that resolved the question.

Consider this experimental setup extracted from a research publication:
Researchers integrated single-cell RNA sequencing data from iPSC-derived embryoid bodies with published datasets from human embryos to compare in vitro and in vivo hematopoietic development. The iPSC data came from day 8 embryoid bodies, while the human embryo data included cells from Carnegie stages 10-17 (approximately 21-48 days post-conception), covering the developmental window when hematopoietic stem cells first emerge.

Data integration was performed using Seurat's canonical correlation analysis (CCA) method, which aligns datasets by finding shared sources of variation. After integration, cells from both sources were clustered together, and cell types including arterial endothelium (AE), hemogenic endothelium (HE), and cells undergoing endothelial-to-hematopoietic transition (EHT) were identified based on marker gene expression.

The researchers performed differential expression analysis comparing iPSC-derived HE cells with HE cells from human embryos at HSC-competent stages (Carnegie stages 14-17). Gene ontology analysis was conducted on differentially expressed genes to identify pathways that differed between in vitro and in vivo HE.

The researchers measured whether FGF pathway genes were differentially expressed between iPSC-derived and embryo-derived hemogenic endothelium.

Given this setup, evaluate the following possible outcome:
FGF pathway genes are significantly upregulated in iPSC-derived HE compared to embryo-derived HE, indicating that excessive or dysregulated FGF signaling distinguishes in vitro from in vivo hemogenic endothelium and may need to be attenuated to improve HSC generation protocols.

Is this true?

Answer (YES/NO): YES